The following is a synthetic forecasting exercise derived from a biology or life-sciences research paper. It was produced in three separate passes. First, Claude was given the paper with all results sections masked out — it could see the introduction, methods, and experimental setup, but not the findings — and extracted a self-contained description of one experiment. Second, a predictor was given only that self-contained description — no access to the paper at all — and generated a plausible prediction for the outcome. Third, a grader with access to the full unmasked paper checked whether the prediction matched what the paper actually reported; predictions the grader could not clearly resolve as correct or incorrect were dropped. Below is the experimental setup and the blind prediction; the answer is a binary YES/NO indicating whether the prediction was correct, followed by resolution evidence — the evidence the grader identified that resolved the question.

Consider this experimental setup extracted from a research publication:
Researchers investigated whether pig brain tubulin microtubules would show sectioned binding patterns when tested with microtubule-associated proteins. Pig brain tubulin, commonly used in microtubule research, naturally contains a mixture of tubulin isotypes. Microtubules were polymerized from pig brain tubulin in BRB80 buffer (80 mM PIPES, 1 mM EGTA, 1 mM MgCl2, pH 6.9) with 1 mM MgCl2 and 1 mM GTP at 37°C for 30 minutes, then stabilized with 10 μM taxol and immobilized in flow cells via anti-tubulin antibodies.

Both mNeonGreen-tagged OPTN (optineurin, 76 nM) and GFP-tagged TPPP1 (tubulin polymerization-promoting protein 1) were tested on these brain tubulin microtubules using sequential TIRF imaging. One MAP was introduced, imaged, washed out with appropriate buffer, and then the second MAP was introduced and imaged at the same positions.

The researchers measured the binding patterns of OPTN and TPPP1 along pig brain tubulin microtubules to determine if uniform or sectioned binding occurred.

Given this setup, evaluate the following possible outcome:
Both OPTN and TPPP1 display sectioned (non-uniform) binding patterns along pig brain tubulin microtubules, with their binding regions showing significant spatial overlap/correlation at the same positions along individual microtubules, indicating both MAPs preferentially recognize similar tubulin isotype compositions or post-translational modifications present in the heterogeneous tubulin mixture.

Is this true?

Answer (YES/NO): YES